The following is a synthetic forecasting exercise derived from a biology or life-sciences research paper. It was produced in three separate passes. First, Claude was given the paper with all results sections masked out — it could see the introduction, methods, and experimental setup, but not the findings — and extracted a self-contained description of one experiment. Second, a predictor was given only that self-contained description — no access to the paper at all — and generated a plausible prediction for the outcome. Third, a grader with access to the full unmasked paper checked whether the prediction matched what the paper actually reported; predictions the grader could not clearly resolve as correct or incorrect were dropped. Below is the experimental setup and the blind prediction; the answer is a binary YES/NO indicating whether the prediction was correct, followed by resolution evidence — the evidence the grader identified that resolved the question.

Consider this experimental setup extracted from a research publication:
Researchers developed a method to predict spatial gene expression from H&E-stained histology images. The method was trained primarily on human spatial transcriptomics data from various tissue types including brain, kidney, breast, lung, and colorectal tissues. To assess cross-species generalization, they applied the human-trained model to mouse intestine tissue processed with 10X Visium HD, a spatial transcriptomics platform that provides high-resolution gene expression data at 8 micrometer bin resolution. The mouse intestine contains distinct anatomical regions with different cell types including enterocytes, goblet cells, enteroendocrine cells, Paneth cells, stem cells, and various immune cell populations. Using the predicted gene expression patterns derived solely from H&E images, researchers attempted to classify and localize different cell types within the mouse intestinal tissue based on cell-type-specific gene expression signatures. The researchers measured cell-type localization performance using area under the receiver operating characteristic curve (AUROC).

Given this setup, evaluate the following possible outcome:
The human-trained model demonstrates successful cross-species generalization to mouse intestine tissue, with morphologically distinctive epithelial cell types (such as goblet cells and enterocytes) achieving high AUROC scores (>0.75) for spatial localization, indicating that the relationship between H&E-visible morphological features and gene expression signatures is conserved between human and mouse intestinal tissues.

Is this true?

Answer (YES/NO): NO